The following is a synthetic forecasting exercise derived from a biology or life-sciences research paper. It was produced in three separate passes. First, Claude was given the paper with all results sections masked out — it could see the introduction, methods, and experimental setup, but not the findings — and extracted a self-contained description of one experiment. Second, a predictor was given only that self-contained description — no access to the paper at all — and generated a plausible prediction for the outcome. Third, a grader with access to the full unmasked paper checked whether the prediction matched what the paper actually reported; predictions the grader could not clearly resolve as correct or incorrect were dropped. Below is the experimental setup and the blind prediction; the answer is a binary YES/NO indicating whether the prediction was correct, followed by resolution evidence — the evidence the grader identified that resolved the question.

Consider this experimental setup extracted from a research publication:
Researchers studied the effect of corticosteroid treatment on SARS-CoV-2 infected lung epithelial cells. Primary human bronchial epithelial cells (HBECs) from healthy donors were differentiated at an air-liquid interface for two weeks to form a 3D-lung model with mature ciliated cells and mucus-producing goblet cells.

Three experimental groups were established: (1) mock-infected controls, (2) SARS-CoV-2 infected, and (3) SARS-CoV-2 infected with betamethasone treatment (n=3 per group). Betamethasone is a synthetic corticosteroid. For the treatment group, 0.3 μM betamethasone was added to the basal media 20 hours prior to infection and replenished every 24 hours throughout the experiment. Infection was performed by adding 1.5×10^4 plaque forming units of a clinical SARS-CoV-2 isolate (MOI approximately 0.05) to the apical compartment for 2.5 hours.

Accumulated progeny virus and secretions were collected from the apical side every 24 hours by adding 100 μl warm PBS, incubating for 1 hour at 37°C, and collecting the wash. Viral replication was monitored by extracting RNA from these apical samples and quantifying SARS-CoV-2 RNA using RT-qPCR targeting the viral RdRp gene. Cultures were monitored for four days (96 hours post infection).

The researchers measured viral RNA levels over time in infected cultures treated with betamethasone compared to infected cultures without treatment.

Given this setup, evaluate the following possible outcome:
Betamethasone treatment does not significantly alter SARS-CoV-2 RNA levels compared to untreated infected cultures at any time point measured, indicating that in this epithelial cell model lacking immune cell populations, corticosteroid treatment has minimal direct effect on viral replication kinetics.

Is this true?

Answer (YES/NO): NO